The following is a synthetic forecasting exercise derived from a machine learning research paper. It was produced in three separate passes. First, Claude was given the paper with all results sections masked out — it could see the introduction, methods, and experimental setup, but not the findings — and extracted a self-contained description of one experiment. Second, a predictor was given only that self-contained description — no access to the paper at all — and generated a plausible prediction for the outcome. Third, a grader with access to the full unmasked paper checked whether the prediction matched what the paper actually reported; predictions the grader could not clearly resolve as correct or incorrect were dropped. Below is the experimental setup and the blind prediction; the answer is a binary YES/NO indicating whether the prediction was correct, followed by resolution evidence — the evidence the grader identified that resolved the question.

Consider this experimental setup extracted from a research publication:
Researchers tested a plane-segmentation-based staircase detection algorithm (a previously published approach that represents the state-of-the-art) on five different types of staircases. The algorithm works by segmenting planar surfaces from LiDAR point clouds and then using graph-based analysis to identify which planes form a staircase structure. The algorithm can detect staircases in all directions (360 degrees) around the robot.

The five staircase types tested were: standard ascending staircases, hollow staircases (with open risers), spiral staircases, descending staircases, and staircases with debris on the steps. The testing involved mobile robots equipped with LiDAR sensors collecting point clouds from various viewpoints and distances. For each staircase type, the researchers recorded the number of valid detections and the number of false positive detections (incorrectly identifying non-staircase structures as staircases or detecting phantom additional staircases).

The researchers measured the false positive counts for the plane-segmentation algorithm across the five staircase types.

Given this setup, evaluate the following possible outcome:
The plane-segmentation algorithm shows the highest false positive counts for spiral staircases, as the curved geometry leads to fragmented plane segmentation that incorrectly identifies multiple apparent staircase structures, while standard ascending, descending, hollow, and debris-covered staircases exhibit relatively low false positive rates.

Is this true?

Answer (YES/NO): NO